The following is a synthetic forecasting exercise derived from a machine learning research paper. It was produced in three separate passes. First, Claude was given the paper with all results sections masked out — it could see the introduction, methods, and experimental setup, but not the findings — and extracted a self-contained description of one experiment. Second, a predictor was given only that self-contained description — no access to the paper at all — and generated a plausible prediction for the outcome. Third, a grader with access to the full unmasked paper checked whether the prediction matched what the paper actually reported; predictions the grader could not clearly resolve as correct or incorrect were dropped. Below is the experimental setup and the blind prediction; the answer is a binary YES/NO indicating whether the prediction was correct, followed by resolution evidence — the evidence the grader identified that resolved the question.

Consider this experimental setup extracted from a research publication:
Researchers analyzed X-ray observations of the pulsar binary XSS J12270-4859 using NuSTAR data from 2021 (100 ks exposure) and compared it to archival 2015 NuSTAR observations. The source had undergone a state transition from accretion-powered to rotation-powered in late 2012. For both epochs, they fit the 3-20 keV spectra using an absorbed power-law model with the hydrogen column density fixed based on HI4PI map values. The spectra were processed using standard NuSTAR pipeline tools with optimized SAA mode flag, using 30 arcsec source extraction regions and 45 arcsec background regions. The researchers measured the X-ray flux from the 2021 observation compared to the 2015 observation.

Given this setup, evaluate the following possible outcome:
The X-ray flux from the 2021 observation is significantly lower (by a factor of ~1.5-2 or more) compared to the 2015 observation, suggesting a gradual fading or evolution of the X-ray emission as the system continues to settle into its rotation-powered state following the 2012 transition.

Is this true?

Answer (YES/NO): NO